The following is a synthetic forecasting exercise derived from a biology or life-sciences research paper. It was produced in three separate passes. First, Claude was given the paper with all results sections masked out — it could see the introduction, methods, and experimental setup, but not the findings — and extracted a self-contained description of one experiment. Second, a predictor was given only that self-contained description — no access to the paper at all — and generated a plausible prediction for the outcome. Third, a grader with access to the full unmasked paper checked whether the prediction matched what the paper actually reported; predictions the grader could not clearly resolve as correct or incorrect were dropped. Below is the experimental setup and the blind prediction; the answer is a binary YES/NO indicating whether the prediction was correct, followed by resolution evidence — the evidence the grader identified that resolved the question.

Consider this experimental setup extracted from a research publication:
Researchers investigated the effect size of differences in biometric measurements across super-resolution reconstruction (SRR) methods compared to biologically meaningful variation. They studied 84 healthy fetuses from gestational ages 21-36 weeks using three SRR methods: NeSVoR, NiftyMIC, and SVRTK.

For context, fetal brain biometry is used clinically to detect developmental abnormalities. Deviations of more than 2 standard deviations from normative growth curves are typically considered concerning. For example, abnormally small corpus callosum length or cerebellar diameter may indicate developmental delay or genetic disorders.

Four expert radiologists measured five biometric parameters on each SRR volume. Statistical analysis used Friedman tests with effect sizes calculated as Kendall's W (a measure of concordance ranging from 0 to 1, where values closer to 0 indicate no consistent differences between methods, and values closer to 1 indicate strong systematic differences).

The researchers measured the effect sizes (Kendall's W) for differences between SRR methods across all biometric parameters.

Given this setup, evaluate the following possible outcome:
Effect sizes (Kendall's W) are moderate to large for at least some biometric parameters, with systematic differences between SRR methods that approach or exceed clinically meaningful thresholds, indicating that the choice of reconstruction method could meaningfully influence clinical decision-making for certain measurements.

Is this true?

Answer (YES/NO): NO